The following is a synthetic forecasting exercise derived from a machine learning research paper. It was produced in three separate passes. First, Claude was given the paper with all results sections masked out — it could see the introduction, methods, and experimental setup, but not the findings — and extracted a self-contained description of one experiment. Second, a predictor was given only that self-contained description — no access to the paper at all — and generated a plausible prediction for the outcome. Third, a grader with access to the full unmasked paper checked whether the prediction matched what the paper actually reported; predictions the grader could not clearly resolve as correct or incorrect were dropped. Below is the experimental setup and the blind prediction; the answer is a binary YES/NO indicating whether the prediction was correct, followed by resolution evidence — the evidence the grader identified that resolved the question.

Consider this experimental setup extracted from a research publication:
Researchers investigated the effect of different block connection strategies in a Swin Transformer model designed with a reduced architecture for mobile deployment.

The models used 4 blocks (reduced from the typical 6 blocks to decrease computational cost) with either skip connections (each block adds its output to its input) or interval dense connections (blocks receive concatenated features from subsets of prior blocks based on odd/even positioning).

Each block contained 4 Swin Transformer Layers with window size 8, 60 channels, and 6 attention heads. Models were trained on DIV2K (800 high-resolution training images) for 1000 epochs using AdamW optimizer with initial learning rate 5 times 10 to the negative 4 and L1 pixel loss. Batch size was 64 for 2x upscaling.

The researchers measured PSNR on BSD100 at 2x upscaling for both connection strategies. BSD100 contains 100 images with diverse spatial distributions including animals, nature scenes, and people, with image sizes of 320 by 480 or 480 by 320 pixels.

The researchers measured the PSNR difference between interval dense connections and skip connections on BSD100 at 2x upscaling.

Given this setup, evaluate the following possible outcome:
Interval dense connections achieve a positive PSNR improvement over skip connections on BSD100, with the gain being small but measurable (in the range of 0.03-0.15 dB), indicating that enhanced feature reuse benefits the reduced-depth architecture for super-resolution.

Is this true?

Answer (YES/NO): NO